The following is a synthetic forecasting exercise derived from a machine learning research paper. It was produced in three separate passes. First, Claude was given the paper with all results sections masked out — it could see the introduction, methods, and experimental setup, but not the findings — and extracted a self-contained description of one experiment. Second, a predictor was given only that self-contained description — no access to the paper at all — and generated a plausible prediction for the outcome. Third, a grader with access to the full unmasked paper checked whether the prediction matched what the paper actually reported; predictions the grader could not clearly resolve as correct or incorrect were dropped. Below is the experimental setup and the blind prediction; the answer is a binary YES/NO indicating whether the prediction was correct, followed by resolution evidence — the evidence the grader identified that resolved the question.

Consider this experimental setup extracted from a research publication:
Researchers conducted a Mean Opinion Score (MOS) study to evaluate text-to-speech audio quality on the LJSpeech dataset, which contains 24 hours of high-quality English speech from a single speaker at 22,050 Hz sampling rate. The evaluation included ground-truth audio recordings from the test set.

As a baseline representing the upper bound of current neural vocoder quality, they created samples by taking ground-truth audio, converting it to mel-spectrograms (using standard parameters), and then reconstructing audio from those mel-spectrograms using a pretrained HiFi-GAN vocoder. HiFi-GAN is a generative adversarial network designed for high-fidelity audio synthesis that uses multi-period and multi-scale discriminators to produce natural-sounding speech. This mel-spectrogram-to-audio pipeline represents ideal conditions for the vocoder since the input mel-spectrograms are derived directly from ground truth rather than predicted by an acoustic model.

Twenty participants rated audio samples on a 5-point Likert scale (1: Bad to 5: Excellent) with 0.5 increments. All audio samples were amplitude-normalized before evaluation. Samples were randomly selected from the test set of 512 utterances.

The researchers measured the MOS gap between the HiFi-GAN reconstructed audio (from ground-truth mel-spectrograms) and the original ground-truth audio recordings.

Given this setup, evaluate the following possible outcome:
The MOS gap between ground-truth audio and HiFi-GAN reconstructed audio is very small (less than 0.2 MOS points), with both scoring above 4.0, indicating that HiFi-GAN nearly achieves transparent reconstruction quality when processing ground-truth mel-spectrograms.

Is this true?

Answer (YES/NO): YES